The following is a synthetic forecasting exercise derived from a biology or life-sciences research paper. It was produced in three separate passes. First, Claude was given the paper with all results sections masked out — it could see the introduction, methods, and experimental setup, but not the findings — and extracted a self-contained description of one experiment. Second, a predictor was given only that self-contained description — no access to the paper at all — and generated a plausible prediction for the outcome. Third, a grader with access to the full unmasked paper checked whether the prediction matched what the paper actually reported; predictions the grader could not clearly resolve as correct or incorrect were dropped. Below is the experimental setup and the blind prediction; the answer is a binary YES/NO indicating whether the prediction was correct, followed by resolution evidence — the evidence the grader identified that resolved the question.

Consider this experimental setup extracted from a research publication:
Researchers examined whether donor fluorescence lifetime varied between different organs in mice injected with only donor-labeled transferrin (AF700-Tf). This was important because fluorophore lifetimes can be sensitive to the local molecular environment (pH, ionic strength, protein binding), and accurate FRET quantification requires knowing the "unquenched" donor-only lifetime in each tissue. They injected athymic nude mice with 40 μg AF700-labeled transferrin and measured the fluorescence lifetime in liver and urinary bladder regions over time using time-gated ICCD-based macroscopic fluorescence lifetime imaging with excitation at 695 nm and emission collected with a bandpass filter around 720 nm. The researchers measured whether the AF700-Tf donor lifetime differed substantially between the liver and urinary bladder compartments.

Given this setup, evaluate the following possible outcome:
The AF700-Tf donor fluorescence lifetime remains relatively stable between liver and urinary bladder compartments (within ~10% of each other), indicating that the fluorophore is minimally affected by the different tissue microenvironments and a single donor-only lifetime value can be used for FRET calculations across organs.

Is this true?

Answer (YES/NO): YES